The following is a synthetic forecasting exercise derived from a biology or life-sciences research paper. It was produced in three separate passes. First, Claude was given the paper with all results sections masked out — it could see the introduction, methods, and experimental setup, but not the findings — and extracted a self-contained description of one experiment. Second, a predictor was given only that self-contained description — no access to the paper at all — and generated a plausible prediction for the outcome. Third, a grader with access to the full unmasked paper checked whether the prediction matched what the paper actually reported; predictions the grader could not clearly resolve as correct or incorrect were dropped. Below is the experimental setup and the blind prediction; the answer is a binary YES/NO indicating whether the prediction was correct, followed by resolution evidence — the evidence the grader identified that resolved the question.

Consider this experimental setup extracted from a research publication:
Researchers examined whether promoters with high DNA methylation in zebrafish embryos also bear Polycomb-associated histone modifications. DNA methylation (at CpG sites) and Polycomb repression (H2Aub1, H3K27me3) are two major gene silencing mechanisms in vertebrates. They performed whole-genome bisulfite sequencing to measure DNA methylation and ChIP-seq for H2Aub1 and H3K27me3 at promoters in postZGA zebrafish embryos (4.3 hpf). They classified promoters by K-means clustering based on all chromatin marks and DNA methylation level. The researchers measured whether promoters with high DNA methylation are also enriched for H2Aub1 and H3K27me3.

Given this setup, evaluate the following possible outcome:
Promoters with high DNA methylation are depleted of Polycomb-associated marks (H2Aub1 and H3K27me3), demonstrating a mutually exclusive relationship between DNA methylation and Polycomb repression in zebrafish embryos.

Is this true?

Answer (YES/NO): YES